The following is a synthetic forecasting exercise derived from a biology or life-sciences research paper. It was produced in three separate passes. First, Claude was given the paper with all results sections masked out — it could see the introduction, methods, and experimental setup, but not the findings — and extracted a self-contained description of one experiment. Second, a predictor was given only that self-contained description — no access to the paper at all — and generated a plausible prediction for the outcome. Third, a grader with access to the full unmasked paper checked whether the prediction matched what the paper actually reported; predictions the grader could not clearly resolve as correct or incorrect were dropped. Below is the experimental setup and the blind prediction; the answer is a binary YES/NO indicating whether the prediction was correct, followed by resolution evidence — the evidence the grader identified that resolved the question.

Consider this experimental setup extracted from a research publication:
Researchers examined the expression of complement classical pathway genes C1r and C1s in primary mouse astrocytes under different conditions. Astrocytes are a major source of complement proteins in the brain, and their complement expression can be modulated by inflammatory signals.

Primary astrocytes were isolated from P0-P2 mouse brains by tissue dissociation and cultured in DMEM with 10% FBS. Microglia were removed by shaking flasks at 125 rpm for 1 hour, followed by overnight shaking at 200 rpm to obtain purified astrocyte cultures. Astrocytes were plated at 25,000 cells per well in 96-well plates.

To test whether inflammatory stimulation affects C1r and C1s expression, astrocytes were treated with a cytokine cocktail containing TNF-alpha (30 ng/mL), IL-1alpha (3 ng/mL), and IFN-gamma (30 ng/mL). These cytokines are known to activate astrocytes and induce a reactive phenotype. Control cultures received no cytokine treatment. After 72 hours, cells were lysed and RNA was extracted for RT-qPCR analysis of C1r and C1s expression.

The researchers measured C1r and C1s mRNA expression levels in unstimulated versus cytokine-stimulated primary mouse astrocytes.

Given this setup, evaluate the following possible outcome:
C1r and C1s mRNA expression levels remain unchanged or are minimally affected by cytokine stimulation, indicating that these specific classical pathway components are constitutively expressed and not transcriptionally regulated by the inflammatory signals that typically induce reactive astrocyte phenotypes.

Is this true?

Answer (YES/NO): NO